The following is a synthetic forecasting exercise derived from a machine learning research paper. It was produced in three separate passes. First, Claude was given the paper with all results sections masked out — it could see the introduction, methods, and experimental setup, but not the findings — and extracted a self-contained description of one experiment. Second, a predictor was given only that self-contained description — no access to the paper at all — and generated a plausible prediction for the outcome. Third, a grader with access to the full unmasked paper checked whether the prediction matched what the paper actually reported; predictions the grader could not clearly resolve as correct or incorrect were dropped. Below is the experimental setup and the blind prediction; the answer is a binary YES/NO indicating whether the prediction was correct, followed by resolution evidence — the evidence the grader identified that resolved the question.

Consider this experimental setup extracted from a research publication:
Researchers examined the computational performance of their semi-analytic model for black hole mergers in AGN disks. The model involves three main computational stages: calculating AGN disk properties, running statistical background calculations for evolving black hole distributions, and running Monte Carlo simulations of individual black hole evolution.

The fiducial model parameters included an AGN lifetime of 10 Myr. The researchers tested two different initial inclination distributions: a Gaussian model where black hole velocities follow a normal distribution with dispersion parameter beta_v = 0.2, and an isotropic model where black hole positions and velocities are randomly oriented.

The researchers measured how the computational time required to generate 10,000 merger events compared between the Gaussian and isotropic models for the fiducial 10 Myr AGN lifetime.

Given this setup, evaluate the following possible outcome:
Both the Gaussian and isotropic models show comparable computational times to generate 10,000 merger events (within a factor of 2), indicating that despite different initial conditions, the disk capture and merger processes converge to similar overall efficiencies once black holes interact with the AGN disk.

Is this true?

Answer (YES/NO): YES